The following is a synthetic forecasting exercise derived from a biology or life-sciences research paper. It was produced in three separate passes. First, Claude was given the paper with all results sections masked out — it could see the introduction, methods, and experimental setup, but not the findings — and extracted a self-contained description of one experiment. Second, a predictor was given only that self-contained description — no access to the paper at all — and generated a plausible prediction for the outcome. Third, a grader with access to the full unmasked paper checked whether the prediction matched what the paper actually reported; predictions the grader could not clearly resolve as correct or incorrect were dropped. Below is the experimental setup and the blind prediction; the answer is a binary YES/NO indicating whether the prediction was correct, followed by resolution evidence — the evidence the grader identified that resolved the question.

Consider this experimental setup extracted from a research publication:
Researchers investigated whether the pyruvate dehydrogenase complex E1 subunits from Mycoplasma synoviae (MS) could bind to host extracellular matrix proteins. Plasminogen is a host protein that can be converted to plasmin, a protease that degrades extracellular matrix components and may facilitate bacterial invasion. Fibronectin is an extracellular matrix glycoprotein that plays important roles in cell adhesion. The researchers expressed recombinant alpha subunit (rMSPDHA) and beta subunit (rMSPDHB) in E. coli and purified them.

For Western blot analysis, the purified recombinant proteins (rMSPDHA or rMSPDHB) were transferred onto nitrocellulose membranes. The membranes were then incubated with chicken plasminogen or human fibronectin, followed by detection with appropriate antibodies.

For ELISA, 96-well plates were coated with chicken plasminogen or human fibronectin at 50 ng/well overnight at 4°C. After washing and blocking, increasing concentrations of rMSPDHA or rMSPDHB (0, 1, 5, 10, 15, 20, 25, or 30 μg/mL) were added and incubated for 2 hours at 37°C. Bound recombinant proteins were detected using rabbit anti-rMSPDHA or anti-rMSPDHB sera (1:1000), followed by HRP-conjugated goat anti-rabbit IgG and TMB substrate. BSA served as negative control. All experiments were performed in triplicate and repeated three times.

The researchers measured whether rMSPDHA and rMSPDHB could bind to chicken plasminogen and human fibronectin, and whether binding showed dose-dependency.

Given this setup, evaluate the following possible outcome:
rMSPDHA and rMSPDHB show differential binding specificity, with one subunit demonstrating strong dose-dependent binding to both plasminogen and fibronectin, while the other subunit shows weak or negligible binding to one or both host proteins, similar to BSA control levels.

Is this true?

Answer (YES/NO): NO